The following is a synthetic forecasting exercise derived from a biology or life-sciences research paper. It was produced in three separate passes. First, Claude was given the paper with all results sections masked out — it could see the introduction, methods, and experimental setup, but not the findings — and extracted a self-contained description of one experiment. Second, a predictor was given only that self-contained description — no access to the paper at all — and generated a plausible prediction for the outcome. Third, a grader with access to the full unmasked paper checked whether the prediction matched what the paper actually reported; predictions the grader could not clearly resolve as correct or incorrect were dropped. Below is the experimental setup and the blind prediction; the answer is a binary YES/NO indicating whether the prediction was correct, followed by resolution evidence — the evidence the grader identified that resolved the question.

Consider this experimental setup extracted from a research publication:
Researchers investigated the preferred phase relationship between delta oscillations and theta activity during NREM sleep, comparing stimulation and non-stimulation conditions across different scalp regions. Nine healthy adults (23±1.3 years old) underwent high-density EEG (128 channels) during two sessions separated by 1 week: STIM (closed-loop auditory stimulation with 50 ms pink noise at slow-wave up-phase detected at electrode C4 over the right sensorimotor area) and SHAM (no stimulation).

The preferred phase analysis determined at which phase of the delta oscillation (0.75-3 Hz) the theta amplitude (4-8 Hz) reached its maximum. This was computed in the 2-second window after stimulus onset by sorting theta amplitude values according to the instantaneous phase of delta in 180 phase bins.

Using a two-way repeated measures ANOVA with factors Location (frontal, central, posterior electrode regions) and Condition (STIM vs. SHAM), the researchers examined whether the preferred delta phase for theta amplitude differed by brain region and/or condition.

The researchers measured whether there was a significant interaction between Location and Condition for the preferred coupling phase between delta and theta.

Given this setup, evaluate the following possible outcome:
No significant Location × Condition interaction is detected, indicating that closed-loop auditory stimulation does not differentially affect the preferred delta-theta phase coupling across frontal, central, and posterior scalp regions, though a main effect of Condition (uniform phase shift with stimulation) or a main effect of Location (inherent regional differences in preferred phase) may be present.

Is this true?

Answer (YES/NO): YES